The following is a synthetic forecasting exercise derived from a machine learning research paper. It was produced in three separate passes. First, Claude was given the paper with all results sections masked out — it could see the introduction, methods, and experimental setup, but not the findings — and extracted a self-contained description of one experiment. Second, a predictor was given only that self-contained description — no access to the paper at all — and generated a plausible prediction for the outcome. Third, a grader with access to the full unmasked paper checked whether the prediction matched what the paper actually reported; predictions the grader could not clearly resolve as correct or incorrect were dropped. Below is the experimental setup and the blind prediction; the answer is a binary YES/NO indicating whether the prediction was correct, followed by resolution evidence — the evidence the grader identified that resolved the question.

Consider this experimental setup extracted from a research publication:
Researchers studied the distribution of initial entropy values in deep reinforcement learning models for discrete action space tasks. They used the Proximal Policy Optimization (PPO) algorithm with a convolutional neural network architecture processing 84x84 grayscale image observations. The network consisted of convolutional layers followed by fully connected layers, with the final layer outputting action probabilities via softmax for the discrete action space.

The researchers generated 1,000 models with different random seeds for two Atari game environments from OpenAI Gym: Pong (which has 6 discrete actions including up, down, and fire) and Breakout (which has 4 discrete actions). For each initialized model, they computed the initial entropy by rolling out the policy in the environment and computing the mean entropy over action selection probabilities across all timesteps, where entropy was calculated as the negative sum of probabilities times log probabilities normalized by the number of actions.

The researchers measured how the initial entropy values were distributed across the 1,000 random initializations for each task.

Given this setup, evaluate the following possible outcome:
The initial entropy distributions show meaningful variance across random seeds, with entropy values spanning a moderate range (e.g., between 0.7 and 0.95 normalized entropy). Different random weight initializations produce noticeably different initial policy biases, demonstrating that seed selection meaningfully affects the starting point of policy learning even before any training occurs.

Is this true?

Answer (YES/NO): NO